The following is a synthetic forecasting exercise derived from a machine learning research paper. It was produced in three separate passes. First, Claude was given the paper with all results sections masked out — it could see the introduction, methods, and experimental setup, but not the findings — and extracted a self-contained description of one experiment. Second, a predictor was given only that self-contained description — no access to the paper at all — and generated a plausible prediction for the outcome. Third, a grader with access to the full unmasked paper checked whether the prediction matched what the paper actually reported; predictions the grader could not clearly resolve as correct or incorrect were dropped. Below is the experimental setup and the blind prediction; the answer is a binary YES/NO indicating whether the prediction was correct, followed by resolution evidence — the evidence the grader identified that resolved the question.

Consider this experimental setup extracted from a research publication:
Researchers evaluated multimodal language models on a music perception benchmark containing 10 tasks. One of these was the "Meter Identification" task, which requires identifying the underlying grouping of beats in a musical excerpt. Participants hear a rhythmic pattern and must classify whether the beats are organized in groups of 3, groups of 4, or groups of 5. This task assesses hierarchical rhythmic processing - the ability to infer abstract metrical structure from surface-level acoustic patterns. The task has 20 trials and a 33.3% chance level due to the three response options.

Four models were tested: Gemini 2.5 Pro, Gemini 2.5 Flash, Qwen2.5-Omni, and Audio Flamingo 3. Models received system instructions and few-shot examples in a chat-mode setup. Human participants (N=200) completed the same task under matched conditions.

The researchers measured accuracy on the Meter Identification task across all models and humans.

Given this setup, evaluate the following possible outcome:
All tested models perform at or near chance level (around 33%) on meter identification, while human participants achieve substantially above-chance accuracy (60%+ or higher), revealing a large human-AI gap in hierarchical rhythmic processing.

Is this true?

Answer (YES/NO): NO